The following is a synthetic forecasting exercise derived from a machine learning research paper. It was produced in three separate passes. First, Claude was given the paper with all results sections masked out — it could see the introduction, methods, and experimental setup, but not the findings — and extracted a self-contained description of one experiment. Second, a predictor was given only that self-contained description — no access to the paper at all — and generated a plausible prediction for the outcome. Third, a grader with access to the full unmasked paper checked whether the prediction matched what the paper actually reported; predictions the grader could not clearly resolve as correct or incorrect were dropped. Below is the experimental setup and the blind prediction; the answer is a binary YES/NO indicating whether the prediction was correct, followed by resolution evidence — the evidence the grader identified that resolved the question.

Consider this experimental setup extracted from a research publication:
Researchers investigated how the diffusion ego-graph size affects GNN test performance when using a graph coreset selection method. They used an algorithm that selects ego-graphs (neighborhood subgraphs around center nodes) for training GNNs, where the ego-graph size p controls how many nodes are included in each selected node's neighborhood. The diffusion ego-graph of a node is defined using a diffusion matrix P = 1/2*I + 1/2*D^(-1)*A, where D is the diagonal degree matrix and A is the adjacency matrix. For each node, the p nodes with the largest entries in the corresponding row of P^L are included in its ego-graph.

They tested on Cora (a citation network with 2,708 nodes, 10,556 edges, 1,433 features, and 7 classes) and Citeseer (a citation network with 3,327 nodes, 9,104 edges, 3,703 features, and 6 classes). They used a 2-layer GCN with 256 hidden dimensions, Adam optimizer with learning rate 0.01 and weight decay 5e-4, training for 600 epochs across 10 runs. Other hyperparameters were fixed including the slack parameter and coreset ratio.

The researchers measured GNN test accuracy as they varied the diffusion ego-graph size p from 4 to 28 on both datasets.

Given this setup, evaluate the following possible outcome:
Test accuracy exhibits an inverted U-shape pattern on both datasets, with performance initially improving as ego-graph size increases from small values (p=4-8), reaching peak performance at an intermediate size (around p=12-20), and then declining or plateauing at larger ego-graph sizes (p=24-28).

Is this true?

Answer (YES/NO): NO